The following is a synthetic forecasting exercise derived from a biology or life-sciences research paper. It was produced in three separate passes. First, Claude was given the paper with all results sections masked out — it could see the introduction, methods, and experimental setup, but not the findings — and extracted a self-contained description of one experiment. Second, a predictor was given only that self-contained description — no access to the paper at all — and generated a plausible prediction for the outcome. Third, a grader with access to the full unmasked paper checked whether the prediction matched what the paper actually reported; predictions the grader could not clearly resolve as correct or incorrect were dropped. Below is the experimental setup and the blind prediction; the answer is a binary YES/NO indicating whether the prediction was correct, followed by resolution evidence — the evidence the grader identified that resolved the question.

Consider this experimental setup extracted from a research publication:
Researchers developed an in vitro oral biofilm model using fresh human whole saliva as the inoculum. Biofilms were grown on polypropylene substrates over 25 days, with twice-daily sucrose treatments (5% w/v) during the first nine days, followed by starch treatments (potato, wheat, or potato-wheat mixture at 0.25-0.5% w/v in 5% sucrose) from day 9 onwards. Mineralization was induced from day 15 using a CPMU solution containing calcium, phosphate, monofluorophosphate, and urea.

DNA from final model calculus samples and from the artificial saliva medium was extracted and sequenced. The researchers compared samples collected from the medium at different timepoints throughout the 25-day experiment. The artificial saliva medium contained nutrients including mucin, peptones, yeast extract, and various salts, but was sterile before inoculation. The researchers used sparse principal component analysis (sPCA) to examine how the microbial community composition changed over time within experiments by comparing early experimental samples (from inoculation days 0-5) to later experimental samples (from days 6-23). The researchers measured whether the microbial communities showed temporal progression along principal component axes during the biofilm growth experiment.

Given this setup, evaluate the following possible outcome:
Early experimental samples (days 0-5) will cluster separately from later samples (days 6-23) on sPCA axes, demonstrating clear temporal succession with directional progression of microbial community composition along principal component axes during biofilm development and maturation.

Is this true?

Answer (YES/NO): YES